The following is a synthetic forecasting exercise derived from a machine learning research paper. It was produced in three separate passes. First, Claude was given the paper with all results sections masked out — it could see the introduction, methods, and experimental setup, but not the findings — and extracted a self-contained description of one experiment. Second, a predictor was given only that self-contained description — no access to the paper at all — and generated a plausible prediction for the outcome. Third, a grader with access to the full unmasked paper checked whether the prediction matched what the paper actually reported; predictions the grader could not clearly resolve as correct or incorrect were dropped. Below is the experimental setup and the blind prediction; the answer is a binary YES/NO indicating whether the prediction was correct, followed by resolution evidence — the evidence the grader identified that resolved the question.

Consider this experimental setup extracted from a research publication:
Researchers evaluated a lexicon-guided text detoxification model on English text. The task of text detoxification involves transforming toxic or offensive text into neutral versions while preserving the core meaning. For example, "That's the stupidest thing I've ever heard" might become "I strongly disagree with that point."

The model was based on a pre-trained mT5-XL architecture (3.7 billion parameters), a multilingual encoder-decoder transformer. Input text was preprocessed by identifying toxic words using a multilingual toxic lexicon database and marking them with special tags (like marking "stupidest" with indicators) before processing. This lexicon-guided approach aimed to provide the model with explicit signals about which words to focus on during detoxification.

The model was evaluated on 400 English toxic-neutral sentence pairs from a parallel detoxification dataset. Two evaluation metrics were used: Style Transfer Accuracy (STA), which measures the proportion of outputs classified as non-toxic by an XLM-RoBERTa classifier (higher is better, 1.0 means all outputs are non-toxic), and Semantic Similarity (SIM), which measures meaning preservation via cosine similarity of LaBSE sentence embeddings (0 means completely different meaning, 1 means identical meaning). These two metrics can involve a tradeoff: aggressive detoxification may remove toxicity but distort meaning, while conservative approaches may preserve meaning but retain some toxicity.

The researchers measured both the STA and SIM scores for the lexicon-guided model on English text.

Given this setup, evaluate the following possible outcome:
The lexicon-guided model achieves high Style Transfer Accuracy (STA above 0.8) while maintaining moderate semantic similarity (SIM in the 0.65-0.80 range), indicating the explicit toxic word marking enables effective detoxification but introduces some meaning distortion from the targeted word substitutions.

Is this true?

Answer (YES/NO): YES